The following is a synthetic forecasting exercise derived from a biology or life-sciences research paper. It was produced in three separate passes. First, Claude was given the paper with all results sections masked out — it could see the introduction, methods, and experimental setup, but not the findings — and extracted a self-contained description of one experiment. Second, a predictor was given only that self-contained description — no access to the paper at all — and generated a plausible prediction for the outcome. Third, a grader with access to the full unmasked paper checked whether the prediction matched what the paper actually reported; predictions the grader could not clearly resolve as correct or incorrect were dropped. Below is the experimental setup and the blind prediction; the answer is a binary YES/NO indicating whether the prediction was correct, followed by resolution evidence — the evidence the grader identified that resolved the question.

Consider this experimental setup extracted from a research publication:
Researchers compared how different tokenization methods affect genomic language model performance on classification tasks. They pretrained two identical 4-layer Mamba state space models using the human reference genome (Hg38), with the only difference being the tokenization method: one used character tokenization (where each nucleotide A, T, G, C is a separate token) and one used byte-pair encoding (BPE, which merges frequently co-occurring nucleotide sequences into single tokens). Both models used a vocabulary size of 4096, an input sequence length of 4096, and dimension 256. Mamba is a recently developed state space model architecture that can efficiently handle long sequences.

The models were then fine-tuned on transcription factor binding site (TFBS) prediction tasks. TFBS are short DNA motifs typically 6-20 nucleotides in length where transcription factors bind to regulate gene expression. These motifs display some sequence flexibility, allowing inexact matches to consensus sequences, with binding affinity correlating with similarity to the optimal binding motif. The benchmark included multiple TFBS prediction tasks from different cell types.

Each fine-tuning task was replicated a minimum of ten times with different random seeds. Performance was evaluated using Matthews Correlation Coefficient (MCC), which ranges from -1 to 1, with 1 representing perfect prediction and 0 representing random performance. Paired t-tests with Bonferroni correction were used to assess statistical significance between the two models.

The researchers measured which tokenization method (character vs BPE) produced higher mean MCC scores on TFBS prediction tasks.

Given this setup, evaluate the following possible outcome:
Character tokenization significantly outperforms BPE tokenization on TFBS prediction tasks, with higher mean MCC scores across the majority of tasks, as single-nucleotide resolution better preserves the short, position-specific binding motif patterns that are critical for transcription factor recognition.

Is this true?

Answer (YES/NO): NO